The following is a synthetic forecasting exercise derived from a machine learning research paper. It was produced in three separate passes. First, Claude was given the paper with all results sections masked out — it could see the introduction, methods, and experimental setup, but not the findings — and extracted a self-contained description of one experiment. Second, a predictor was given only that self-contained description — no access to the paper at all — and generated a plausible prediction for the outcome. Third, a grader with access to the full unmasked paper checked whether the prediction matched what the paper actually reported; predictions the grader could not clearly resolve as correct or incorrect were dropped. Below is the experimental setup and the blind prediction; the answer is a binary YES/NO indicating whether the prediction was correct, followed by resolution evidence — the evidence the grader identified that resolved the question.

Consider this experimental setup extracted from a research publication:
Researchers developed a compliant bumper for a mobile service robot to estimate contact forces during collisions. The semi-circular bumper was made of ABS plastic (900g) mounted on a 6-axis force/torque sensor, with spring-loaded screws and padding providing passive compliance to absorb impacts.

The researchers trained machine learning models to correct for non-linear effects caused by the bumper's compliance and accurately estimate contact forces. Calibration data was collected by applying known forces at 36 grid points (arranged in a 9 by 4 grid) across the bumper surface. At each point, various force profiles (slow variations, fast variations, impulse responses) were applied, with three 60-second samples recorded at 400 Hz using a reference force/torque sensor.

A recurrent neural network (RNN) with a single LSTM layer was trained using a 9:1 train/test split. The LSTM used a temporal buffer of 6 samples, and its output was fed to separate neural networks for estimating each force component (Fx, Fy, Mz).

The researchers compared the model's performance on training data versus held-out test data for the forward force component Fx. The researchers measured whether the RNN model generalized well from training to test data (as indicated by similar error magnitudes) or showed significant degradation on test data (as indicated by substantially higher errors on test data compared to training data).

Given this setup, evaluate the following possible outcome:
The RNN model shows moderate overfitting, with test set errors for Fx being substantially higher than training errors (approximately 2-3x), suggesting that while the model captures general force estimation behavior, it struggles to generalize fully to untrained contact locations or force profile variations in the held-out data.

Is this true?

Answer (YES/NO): NO